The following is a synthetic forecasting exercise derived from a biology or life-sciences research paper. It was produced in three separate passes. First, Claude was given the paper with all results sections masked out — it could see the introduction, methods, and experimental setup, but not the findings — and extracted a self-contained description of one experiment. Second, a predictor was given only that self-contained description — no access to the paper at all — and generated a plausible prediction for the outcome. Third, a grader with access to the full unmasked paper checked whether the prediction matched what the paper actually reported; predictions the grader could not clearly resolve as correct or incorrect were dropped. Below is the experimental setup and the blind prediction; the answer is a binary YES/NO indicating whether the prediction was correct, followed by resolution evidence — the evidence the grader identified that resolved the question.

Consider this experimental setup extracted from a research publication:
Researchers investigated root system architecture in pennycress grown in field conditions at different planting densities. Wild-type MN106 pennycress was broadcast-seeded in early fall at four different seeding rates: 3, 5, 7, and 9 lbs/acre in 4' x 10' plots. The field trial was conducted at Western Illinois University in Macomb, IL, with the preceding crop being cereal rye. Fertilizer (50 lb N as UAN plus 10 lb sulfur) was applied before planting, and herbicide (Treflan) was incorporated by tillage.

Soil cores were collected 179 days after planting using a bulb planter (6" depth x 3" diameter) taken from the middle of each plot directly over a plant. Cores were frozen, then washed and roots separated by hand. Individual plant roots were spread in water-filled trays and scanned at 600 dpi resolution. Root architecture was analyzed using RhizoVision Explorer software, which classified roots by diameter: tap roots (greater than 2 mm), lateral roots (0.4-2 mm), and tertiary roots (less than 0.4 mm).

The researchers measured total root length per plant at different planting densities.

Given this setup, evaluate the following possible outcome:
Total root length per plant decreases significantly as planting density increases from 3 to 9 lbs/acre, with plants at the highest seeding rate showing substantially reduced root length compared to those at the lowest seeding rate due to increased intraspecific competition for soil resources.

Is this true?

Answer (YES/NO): YES